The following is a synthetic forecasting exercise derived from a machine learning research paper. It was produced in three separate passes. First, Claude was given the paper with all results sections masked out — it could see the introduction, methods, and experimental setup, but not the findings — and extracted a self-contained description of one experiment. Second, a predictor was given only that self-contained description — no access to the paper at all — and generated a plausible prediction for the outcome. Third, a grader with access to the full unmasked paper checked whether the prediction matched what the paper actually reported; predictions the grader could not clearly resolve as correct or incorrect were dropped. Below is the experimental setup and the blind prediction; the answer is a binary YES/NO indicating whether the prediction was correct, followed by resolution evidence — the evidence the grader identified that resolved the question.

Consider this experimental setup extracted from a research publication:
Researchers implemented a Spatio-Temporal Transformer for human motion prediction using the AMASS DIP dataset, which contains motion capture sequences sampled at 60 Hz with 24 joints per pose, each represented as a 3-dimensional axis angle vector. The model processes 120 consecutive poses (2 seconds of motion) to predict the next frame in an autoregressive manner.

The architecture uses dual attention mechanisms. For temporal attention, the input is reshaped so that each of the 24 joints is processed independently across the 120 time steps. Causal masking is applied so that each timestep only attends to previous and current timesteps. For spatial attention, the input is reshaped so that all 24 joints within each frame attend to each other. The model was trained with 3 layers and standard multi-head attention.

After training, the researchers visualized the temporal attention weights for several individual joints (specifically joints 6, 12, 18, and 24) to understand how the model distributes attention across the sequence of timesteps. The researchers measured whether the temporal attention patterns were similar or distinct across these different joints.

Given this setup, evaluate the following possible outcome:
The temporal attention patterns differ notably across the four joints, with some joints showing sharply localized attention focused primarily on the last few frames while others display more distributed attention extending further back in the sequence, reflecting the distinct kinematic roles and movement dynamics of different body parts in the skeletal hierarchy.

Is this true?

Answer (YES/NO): NO